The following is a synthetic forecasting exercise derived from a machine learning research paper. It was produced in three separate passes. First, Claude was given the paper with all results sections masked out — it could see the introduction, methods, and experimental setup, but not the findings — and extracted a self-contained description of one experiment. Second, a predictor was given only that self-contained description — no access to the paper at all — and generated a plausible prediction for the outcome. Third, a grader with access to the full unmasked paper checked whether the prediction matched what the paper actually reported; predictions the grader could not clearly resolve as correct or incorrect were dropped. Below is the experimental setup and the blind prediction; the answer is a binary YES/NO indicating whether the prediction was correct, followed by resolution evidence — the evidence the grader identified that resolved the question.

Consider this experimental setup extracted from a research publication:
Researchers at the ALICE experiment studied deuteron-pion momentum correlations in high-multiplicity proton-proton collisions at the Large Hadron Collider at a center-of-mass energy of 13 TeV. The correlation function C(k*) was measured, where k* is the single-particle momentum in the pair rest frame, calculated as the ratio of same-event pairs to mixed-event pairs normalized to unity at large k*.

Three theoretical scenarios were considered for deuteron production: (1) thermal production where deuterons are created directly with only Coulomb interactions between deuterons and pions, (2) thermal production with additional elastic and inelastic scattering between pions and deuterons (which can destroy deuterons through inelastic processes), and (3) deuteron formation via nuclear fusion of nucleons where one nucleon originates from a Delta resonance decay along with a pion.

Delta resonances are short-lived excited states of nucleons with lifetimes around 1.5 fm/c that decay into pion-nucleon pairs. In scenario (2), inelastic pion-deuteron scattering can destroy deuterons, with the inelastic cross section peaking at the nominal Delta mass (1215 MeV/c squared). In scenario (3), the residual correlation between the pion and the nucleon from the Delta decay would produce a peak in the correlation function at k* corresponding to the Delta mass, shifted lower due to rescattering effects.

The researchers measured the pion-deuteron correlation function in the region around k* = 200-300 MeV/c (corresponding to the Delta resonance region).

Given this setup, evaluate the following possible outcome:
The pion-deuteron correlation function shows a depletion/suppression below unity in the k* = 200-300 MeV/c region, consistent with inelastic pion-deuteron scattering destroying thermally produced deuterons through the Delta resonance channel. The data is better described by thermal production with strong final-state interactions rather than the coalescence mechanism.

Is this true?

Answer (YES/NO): NO